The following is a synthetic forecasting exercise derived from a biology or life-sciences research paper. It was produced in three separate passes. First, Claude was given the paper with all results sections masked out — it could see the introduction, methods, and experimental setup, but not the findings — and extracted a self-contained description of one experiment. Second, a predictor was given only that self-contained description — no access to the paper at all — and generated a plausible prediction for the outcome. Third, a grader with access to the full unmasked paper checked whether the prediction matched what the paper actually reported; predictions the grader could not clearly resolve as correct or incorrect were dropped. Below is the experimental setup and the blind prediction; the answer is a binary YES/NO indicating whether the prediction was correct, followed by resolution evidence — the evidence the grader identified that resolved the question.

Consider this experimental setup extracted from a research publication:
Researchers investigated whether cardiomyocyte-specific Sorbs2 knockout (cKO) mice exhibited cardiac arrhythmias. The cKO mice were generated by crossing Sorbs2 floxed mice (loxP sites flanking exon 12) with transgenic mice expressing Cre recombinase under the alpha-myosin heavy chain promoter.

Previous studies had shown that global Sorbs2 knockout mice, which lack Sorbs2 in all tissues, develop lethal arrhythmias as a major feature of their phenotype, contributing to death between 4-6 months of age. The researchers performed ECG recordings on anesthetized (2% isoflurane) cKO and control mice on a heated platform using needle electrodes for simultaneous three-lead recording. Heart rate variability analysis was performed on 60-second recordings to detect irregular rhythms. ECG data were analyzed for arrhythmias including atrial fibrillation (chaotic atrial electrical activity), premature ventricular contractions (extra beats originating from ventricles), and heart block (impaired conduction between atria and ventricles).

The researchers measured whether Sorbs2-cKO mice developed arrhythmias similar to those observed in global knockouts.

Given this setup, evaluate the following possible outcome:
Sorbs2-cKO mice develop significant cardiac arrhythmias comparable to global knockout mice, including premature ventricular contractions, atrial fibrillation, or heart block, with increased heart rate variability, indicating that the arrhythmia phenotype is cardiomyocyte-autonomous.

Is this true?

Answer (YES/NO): NO